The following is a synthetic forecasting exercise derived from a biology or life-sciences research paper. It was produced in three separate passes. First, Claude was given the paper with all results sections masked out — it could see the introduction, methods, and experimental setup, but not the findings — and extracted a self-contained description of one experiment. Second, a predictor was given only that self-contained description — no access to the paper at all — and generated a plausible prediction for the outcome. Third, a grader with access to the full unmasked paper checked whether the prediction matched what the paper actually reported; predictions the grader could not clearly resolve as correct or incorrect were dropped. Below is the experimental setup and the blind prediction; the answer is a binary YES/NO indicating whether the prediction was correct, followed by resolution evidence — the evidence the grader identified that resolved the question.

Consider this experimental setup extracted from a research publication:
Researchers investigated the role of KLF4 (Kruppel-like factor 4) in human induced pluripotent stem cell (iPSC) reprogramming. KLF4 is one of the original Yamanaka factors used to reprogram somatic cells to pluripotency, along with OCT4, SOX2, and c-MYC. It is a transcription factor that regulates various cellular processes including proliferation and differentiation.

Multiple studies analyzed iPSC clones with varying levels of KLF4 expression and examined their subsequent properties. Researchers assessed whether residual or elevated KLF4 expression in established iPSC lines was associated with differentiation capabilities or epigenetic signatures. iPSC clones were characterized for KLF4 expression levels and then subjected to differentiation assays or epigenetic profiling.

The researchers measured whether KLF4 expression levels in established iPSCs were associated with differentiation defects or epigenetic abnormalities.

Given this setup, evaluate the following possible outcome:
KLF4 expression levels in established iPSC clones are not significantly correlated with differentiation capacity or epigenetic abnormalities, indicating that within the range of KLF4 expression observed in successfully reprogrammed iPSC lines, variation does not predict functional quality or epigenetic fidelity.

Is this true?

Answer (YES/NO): NO